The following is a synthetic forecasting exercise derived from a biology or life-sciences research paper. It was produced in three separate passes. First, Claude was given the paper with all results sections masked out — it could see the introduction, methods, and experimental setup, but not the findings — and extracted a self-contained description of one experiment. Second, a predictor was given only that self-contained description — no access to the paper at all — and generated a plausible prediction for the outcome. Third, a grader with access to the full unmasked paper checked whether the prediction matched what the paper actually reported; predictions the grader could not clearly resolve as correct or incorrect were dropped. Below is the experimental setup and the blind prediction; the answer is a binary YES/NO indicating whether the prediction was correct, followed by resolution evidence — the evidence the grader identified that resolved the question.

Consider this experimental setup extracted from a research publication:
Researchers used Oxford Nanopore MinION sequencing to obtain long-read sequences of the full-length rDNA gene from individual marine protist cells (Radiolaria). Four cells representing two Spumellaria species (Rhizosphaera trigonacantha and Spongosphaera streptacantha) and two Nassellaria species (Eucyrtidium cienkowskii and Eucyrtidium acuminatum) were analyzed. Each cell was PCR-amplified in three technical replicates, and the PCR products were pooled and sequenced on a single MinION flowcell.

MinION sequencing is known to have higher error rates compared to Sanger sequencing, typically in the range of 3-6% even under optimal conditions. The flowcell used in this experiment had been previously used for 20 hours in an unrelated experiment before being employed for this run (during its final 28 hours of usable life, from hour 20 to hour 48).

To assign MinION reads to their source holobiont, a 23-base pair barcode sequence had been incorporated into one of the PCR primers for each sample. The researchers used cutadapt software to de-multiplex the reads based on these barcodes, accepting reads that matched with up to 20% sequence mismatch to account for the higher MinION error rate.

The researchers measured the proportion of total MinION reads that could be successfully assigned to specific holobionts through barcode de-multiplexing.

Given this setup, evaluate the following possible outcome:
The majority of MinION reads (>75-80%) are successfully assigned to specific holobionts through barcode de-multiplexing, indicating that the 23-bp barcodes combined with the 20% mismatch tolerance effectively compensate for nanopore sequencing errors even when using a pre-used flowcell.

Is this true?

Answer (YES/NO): NO